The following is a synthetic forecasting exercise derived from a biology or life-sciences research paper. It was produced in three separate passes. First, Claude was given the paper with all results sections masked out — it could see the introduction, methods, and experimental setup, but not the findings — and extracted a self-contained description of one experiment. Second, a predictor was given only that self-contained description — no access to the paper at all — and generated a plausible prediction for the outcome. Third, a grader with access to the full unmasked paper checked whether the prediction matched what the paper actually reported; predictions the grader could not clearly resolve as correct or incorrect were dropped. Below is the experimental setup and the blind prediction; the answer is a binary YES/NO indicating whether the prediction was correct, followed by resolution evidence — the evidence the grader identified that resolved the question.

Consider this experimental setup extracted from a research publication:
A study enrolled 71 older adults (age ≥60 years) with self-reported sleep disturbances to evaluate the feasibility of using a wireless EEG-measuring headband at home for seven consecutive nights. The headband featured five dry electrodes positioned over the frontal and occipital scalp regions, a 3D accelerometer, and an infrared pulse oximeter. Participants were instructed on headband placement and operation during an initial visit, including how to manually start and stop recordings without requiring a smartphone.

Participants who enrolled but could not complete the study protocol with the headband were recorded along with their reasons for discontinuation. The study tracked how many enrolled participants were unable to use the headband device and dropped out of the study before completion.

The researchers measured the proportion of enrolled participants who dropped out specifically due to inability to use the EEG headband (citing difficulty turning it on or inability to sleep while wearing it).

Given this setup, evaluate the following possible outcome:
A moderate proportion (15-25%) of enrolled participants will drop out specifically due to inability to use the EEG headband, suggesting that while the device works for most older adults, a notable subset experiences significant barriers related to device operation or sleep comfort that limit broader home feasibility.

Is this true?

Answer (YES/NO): NO